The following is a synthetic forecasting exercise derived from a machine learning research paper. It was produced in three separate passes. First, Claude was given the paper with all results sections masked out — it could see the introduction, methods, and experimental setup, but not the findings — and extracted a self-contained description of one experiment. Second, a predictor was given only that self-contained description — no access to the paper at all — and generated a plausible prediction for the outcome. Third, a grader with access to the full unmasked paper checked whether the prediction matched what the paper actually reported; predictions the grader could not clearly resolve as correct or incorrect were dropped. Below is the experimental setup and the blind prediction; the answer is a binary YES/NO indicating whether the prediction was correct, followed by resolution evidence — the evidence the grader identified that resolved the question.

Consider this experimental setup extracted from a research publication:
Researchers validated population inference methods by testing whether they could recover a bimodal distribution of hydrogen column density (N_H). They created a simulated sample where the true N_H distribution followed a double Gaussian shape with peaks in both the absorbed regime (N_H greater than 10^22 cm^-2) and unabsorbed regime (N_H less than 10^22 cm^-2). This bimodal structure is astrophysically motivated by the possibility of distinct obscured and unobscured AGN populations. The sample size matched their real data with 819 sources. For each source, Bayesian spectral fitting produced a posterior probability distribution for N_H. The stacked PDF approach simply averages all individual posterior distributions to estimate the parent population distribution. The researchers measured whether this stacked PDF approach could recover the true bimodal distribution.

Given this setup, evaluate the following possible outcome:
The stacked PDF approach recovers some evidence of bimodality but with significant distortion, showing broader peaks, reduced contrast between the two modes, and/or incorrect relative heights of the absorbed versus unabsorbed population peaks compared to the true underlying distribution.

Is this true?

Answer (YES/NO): NO